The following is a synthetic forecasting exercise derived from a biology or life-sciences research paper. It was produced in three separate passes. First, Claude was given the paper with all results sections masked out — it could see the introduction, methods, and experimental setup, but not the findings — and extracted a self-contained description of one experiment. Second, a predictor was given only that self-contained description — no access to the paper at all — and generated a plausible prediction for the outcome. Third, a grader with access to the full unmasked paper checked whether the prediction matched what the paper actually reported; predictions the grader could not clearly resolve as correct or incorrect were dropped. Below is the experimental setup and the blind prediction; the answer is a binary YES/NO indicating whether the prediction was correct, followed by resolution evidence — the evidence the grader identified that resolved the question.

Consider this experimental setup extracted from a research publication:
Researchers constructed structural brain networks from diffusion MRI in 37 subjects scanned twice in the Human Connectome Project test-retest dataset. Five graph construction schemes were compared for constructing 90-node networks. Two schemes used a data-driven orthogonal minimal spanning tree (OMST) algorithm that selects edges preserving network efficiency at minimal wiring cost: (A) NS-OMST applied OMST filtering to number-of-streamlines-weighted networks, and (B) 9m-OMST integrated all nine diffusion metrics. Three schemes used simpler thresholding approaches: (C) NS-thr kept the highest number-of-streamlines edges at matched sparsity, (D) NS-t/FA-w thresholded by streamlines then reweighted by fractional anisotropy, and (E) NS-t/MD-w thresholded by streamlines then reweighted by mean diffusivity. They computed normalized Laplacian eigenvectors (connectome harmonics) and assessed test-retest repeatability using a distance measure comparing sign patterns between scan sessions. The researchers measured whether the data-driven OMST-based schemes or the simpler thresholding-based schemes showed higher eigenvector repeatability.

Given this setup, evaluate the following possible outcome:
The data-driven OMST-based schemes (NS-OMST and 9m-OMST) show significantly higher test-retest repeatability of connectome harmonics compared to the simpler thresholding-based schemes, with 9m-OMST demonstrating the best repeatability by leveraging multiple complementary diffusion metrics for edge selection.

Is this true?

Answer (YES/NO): NO